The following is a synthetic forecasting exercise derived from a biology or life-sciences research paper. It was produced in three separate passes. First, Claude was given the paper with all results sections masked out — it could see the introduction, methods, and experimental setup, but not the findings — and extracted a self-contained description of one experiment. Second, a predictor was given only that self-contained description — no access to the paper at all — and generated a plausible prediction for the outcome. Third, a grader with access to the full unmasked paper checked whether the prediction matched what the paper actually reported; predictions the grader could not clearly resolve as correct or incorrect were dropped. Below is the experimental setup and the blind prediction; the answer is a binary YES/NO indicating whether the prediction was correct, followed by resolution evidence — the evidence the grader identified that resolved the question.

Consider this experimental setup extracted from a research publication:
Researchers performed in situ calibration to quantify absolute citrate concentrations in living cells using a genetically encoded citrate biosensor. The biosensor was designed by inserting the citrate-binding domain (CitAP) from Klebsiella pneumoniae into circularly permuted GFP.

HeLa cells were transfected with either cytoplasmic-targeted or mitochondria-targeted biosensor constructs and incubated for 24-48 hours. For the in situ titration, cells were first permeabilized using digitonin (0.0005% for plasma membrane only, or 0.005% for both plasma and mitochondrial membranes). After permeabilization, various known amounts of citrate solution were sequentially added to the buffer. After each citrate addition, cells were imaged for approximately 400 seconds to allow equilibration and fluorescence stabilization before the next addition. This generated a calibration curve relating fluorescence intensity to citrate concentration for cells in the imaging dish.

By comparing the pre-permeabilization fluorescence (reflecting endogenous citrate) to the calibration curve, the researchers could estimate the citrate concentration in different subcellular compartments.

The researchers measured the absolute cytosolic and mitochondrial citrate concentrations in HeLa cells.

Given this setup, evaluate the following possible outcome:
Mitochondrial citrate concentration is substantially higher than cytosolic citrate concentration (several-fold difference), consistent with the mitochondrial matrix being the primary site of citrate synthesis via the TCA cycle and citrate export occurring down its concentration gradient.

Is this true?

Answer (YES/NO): NO